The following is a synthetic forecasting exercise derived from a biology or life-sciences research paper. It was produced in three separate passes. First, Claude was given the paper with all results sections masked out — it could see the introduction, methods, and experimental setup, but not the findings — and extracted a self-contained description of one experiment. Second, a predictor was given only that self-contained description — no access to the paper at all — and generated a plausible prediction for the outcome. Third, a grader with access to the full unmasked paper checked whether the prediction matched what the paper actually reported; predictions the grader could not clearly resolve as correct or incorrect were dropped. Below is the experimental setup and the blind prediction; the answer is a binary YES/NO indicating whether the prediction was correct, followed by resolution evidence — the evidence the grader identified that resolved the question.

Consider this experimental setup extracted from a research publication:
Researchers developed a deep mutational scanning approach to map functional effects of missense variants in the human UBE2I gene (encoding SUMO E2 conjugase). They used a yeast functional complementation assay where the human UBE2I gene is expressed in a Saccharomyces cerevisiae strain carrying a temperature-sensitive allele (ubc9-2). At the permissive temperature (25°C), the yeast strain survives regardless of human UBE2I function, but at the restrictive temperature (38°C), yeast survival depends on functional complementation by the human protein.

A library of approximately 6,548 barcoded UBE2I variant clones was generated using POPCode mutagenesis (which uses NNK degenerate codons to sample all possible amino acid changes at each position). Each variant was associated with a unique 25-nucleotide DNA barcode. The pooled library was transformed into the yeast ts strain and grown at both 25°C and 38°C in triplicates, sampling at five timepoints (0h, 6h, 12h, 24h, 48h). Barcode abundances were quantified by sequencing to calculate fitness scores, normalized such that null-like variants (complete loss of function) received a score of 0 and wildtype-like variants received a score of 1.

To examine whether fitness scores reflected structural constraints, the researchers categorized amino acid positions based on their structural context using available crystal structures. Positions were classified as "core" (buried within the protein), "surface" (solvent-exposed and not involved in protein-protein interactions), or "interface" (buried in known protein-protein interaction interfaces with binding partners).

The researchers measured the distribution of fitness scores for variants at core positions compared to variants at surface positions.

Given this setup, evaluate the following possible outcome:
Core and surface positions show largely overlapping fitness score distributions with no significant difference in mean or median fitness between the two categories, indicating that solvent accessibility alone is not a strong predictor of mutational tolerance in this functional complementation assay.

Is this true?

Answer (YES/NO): NO